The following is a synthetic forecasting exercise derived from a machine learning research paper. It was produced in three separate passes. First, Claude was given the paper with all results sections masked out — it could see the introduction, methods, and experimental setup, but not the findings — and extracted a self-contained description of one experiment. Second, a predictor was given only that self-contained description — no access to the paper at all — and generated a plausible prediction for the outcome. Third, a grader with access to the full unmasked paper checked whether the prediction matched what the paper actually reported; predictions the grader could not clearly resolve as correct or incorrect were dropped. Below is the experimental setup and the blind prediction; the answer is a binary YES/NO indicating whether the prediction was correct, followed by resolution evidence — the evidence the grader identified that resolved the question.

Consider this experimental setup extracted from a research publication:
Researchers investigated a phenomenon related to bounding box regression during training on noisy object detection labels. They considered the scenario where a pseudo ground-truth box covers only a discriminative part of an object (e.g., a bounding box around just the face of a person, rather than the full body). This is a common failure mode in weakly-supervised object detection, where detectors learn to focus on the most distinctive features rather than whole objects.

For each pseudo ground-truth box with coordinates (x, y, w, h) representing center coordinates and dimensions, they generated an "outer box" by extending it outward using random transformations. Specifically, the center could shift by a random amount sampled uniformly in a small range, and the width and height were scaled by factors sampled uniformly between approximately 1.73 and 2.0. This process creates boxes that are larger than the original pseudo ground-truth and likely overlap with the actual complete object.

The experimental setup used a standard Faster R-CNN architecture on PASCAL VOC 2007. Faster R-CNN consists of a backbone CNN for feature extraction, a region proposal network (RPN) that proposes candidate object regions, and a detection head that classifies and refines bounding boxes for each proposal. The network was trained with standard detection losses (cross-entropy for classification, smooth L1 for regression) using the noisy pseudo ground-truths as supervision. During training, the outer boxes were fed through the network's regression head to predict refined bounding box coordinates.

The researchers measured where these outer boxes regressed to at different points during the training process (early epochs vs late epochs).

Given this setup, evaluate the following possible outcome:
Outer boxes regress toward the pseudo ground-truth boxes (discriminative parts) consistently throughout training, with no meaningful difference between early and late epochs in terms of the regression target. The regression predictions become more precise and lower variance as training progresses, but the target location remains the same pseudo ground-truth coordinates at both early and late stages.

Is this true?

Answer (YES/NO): NO